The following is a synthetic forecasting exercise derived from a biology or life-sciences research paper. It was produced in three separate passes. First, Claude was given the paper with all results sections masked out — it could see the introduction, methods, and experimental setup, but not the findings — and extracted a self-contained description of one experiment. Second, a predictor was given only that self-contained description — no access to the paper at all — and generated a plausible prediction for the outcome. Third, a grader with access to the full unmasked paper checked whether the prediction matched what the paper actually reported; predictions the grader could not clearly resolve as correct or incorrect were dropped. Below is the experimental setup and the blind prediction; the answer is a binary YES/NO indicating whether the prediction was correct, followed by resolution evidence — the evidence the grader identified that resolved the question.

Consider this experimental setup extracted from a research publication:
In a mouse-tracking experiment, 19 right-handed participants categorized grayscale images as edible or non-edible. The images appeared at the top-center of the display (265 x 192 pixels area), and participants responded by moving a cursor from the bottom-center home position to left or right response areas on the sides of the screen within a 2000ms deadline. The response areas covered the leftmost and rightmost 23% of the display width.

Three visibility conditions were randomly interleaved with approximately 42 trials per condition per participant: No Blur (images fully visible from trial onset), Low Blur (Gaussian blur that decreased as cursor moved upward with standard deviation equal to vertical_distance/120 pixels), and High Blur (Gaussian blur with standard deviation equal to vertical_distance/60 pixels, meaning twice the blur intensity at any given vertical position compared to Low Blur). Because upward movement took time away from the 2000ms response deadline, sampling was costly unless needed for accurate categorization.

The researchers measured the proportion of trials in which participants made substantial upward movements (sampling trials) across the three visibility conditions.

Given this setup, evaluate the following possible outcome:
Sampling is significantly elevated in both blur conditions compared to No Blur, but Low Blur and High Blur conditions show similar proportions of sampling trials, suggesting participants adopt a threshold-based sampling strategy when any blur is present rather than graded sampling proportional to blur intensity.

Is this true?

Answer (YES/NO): NO